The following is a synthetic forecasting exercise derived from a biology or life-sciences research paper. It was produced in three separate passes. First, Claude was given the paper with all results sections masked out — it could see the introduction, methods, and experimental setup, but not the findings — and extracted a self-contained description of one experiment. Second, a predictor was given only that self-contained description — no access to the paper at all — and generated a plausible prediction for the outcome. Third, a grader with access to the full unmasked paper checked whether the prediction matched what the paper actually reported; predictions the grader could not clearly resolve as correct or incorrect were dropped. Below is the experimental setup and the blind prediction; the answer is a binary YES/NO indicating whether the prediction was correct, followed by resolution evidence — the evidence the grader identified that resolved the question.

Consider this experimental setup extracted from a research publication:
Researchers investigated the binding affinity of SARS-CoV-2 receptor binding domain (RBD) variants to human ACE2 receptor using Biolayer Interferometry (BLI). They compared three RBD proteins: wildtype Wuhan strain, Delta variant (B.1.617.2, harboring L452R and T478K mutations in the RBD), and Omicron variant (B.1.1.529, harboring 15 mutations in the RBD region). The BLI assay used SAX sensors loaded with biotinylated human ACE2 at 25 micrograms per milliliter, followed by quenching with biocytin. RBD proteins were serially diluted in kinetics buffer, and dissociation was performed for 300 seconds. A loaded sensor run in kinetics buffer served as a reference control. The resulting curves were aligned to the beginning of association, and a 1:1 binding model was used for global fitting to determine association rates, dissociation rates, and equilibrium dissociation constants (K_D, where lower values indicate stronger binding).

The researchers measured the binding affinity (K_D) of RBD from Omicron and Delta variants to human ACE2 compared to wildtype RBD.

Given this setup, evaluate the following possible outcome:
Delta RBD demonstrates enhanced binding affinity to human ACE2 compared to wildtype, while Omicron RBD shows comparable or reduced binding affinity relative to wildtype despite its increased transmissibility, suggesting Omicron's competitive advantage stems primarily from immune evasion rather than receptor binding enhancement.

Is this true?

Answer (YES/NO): NO